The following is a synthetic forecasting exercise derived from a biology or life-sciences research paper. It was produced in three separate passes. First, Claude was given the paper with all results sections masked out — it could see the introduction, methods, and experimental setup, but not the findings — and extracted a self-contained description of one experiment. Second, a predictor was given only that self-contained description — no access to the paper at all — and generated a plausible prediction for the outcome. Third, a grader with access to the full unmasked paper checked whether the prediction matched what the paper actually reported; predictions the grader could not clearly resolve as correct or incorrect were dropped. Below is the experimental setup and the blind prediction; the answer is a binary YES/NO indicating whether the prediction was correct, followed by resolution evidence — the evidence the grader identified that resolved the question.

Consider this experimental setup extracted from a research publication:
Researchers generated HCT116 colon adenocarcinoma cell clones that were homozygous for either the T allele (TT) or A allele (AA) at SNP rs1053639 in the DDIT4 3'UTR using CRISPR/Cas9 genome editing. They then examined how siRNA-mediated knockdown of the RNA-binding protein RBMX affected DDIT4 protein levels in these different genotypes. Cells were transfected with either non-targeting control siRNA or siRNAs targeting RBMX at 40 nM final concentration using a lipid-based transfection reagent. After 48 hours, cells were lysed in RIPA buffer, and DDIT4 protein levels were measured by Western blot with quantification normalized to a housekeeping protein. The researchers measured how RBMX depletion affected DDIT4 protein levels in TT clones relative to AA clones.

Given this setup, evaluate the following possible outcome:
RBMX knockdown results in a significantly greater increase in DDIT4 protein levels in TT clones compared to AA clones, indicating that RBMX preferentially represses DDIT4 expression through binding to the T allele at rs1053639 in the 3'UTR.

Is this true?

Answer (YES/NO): NO